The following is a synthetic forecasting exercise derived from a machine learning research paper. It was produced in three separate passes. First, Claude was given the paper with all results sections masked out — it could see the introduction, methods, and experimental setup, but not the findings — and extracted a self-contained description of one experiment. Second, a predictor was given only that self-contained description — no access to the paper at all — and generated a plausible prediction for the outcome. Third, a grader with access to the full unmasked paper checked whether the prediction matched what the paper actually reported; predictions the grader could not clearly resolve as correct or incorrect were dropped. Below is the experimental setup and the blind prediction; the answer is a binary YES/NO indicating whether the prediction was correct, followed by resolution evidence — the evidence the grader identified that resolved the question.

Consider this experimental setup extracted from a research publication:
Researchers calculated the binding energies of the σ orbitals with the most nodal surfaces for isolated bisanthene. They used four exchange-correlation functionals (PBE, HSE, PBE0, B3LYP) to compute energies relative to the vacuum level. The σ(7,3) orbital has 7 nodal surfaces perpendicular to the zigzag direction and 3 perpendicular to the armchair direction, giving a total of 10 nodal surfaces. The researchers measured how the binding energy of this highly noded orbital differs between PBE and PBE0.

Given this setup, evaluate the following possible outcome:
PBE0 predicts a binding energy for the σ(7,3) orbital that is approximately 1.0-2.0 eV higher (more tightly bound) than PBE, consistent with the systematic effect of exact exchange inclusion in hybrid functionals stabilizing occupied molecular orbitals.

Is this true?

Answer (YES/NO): YES